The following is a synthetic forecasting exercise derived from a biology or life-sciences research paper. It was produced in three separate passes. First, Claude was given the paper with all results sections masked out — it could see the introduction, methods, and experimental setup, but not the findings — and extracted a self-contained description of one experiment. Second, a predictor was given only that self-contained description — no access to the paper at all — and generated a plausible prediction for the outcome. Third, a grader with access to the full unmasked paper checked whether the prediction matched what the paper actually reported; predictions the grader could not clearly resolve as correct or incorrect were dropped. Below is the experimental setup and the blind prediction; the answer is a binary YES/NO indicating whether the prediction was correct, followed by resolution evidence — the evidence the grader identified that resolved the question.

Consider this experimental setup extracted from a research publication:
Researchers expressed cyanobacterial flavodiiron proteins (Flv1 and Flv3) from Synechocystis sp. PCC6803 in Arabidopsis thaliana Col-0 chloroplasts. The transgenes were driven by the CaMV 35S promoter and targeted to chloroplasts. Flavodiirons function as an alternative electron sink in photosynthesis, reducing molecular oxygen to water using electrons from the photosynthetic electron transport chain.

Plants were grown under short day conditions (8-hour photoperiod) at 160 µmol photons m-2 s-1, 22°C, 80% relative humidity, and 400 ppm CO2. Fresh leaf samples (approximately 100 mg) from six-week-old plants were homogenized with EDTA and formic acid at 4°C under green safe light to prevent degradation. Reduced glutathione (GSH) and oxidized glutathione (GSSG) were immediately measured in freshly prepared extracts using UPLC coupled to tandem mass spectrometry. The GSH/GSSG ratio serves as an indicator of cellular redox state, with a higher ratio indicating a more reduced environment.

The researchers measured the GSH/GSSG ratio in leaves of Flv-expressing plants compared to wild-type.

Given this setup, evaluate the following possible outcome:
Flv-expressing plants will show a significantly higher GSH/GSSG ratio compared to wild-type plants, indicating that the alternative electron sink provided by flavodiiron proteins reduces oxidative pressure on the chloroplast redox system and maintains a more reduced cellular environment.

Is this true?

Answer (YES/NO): NO